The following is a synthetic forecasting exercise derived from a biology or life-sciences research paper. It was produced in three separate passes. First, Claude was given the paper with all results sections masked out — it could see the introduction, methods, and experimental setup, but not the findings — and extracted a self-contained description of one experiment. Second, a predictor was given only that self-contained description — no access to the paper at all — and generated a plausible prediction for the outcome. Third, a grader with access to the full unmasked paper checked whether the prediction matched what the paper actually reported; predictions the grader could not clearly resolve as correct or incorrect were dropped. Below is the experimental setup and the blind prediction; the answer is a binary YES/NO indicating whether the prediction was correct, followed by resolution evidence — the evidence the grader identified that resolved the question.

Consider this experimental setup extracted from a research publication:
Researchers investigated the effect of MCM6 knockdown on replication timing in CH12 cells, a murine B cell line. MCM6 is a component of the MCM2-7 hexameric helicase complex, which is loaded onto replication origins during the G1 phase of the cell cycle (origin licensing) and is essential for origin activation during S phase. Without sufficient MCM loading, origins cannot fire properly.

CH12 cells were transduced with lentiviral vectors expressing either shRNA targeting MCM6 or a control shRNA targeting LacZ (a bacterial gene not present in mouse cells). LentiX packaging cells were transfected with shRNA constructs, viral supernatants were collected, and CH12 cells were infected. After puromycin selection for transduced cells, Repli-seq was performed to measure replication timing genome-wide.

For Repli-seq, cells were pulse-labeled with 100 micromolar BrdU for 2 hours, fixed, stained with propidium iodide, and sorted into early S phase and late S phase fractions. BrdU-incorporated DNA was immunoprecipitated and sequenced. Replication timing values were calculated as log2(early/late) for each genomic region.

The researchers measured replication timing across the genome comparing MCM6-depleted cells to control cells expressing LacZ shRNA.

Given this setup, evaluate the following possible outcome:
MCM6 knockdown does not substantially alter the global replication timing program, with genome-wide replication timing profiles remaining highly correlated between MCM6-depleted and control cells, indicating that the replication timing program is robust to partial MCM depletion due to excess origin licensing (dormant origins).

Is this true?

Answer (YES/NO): NO